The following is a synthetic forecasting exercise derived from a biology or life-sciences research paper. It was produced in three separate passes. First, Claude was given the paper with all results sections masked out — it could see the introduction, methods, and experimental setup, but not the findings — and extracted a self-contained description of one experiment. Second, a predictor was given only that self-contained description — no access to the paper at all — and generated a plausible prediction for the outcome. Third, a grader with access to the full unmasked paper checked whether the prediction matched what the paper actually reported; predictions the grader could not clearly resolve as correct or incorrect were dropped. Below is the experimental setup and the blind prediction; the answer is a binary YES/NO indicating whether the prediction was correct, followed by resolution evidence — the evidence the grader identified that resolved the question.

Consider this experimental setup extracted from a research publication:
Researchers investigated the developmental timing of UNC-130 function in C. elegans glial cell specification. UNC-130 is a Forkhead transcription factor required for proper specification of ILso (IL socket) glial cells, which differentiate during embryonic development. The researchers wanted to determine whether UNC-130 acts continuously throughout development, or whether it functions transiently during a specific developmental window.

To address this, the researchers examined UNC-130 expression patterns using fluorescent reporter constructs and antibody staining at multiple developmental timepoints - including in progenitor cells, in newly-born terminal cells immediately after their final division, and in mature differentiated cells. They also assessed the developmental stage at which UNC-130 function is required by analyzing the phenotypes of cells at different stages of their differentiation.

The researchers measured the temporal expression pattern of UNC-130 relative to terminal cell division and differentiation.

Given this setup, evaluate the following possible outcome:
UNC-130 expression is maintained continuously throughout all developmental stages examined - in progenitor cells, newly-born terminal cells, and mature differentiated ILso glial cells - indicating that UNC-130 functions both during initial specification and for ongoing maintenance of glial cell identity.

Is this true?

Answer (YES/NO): NO